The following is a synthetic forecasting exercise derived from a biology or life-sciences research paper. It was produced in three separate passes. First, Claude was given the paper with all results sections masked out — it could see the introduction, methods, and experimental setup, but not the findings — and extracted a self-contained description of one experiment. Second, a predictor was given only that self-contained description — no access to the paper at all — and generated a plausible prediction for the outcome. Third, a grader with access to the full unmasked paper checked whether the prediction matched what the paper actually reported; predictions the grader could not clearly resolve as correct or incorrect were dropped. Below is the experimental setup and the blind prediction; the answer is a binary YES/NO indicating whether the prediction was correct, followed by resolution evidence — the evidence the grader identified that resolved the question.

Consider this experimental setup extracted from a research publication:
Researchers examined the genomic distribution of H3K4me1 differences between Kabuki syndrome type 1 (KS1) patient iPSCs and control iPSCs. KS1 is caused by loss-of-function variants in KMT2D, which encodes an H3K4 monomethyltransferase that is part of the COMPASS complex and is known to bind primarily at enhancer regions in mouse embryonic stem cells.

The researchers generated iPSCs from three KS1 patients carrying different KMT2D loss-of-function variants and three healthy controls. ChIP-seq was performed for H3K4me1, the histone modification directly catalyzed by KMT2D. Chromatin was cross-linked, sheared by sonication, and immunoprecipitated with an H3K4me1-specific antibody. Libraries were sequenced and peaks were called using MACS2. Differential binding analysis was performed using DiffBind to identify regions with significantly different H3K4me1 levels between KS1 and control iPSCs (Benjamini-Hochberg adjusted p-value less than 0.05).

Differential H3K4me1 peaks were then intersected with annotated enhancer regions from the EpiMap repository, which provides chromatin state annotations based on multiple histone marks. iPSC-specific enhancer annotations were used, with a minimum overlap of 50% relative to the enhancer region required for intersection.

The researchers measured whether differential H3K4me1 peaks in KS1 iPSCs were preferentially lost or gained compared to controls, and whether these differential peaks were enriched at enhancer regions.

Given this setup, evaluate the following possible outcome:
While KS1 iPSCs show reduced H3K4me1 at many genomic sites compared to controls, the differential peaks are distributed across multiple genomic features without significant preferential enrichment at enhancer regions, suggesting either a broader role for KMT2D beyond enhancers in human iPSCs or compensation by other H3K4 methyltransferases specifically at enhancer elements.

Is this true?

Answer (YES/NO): NO